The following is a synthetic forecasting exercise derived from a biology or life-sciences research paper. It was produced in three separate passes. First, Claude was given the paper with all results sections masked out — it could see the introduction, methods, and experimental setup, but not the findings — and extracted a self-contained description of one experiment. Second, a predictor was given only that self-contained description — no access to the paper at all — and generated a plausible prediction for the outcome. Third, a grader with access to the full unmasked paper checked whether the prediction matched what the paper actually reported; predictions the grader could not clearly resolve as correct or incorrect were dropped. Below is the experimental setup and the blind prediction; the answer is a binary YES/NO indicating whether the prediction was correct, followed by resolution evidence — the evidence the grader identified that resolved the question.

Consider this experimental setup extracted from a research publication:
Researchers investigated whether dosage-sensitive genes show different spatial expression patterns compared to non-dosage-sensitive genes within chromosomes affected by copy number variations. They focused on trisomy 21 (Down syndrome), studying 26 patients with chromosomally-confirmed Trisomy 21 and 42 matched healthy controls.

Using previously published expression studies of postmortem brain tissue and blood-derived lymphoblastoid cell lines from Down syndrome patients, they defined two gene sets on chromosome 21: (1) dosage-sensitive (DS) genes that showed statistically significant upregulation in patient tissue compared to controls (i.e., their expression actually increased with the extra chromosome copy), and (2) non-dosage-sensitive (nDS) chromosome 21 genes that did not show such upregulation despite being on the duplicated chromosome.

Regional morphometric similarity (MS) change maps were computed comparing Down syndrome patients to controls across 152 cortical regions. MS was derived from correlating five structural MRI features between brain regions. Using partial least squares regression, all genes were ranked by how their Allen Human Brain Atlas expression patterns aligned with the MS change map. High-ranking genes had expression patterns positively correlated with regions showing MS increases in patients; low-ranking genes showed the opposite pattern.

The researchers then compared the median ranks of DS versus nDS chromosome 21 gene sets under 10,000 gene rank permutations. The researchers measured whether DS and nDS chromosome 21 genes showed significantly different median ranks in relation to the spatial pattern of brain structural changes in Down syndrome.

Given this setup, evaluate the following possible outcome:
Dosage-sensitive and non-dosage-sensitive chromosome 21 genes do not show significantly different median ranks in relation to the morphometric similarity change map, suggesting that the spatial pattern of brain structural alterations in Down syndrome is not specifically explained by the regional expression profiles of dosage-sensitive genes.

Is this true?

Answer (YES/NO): NO